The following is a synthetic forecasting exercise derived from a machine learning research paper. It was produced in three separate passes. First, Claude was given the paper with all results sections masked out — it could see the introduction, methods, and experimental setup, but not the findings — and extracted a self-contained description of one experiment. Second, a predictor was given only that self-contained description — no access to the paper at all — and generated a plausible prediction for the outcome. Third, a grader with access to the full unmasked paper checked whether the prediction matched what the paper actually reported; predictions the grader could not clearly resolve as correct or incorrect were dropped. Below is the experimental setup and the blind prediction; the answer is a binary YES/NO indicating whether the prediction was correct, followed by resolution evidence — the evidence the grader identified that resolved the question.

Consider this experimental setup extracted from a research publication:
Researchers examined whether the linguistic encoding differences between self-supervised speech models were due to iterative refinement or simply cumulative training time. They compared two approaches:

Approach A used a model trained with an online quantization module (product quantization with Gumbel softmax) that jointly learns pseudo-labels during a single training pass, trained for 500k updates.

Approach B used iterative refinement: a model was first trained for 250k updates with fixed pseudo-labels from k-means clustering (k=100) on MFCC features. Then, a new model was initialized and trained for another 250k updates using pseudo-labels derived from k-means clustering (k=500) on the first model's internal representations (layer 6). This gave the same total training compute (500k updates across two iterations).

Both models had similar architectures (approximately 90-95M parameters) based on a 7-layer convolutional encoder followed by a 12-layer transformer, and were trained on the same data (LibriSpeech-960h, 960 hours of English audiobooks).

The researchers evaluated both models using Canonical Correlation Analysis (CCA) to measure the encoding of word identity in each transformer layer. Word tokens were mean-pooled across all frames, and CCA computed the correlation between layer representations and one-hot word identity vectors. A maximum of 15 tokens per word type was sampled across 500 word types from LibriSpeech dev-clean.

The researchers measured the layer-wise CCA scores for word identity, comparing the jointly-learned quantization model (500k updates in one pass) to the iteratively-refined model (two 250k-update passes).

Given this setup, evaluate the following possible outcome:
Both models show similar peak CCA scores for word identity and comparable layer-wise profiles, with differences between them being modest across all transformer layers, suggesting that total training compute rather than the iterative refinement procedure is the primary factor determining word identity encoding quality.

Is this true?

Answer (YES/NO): NO